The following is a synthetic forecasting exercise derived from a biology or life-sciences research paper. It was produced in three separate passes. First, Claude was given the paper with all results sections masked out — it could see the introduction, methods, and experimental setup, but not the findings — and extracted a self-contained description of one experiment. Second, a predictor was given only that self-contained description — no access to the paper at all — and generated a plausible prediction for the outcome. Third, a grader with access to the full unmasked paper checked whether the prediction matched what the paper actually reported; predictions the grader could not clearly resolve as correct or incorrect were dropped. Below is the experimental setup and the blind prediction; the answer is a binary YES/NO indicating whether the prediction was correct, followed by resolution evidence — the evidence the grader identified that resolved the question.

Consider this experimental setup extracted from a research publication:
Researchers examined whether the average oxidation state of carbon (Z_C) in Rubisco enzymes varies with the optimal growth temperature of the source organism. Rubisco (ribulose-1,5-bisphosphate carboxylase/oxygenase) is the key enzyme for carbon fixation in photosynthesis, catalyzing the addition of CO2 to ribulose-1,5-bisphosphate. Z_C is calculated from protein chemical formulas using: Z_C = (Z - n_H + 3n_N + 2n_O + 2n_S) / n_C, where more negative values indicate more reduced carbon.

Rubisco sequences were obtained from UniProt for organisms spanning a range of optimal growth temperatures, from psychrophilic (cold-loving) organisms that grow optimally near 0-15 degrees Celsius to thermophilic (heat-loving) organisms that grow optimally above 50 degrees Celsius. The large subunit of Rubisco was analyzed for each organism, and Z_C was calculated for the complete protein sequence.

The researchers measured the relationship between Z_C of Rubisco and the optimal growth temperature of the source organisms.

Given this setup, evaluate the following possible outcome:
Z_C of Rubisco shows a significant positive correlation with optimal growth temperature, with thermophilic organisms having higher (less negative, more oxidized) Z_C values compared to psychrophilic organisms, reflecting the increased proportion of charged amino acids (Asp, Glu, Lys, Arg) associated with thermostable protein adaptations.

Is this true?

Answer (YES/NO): NO